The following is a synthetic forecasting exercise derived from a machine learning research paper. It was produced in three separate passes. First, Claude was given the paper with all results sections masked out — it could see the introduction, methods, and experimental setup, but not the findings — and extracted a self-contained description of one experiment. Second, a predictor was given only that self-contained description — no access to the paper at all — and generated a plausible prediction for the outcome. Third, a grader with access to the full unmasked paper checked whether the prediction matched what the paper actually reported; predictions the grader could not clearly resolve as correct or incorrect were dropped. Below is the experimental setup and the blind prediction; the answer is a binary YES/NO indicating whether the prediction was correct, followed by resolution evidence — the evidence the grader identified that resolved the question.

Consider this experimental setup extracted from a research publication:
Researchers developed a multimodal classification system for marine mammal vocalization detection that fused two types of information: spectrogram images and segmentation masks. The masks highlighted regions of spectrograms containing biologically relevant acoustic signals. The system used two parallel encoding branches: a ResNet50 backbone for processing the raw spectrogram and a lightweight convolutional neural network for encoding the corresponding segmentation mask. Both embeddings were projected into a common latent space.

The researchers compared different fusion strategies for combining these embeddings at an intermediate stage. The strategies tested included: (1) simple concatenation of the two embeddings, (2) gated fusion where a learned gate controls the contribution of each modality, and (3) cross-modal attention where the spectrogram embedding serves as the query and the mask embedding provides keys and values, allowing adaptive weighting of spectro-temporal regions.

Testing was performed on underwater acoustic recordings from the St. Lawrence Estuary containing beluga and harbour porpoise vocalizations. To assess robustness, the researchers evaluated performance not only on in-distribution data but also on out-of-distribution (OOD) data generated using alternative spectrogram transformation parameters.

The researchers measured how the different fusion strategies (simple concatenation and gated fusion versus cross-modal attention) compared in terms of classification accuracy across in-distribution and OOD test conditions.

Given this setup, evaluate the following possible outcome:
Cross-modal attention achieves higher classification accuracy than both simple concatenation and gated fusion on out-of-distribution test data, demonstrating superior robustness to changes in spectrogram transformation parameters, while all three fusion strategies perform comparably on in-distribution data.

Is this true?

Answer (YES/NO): NO